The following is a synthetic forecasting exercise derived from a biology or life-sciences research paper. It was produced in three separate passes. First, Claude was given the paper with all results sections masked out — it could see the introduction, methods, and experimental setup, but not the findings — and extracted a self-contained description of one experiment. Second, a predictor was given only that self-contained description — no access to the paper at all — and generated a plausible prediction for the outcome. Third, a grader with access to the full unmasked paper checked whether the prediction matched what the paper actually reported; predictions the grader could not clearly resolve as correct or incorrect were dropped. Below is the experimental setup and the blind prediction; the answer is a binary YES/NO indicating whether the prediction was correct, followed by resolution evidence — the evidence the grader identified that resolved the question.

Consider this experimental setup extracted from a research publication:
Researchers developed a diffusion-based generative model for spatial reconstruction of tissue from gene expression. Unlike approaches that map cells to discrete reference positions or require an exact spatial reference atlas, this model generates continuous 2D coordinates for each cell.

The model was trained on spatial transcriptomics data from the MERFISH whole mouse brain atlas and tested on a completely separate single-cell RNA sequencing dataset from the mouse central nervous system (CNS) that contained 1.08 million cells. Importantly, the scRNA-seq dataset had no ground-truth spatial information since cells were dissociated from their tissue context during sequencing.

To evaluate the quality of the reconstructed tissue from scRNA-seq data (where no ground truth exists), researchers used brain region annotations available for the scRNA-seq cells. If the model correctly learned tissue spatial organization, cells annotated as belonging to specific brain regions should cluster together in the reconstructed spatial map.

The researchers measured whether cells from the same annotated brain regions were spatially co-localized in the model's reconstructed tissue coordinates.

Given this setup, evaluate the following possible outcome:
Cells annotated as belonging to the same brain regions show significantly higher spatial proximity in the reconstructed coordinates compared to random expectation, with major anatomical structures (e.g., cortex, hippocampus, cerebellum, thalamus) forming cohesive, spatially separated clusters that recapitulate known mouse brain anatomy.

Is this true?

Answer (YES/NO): YES